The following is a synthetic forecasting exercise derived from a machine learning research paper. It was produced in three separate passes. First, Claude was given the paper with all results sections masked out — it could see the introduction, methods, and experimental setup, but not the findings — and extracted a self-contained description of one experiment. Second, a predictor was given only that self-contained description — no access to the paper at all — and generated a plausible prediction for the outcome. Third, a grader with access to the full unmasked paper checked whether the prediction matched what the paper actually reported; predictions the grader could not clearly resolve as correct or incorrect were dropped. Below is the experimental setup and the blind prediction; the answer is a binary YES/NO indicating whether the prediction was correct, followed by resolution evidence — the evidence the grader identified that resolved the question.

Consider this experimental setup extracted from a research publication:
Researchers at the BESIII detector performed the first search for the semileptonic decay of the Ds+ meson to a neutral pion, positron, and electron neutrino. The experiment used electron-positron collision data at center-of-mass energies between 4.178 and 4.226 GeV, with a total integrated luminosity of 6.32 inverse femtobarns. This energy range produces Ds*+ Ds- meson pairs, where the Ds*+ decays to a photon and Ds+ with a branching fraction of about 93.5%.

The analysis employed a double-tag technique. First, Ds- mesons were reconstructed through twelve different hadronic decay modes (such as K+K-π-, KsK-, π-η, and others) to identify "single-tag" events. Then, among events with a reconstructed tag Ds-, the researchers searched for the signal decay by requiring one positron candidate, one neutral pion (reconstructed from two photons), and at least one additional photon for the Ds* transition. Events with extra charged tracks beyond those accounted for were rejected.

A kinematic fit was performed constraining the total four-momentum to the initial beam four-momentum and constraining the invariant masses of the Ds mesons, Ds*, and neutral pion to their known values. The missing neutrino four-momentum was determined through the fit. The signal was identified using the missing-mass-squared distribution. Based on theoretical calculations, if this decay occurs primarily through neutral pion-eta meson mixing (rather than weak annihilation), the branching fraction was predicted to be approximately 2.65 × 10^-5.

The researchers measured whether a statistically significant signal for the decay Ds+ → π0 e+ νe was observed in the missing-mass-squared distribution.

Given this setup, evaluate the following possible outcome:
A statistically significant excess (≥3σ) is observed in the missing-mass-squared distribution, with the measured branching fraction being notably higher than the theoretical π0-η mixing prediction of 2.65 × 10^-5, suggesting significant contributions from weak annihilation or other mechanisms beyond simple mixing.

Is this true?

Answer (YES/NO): NO